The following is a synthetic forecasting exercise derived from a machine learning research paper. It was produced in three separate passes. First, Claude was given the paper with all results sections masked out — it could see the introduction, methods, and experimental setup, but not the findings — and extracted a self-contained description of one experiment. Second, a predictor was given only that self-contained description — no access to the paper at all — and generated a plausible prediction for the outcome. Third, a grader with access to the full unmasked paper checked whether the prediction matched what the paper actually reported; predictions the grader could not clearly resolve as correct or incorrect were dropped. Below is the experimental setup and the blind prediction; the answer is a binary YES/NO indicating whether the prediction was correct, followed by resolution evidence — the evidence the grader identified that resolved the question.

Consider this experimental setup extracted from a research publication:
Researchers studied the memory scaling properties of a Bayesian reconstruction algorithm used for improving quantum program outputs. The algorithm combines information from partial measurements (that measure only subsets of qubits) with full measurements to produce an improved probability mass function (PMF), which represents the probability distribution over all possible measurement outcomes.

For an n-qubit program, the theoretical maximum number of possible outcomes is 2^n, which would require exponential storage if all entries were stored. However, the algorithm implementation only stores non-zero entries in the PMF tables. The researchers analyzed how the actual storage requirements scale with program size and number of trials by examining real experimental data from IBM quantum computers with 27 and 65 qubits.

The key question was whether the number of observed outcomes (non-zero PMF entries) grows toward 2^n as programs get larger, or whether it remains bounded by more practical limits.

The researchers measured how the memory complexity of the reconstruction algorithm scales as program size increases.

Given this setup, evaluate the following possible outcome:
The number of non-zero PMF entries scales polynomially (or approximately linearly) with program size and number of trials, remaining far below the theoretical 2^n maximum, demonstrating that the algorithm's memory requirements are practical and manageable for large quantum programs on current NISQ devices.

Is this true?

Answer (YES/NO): YES